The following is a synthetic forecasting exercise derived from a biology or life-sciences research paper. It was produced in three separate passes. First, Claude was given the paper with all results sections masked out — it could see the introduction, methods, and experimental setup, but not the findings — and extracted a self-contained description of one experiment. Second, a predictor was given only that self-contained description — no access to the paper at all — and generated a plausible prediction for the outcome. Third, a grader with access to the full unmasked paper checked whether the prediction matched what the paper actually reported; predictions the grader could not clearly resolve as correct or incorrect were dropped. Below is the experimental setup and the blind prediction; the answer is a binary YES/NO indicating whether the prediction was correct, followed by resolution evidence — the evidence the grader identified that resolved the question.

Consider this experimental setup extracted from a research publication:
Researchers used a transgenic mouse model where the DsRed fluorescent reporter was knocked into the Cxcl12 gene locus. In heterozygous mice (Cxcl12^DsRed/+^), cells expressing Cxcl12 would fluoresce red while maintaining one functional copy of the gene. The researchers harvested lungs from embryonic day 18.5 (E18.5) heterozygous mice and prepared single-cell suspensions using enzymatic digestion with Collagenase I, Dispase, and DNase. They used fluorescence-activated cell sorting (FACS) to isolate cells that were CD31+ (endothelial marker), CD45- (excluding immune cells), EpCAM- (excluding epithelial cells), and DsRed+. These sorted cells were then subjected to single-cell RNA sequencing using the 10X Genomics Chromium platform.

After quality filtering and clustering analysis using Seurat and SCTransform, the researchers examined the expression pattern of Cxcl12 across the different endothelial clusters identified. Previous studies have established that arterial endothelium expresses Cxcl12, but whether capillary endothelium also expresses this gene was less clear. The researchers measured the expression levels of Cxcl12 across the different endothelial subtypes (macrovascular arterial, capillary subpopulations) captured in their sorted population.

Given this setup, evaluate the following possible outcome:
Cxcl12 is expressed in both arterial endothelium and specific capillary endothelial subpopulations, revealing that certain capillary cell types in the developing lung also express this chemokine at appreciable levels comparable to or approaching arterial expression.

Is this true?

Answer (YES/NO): NO